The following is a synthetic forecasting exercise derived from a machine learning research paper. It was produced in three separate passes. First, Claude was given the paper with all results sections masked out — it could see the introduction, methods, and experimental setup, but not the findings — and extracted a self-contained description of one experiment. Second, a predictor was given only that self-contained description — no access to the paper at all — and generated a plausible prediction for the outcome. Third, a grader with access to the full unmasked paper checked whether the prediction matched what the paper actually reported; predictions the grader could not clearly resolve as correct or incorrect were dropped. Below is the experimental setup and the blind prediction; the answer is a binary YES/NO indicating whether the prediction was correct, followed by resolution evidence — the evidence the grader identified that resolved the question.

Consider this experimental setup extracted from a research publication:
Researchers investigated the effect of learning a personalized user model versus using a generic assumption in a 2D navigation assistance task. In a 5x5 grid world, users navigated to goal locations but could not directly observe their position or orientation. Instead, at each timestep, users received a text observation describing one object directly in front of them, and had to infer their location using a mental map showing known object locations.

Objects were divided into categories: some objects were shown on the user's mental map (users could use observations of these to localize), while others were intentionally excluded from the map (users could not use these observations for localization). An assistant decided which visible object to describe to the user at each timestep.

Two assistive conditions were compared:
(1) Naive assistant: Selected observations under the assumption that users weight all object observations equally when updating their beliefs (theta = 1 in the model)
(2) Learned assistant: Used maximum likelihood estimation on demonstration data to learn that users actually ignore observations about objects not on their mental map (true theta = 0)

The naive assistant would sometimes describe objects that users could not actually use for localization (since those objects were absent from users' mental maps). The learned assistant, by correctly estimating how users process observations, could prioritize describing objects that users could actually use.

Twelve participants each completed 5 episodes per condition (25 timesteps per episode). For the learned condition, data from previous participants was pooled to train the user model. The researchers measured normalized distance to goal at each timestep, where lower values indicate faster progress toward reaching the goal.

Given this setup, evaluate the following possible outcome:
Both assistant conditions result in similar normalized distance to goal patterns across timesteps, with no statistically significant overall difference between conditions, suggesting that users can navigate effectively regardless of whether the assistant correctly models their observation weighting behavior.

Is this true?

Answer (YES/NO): NO